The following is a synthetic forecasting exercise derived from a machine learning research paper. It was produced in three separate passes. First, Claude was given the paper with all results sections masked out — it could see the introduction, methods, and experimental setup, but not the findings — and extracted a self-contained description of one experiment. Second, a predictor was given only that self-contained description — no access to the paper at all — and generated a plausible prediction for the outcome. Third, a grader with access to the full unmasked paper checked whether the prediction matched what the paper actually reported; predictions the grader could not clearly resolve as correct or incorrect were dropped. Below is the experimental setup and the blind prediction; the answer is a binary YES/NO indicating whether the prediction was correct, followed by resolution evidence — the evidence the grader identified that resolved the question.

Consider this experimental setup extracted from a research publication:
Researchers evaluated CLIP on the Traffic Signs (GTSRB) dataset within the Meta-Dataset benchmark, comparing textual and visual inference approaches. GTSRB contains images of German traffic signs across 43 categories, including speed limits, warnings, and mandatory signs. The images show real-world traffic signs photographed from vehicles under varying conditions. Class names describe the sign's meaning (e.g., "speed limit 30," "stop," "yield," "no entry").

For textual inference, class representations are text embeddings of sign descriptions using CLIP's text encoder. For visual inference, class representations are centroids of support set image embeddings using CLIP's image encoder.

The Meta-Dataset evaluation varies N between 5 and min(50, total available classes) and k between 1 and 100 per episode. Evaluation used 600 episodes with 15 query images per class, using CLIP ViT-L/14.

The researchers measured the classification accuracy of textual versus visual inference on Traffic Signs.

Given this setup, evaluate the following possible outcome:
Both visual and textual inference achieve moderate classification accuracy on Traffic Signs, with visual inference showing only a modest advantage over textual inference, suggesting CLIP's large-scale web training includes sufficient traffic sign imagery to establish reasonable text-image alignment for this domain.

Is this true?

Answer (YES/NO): NO